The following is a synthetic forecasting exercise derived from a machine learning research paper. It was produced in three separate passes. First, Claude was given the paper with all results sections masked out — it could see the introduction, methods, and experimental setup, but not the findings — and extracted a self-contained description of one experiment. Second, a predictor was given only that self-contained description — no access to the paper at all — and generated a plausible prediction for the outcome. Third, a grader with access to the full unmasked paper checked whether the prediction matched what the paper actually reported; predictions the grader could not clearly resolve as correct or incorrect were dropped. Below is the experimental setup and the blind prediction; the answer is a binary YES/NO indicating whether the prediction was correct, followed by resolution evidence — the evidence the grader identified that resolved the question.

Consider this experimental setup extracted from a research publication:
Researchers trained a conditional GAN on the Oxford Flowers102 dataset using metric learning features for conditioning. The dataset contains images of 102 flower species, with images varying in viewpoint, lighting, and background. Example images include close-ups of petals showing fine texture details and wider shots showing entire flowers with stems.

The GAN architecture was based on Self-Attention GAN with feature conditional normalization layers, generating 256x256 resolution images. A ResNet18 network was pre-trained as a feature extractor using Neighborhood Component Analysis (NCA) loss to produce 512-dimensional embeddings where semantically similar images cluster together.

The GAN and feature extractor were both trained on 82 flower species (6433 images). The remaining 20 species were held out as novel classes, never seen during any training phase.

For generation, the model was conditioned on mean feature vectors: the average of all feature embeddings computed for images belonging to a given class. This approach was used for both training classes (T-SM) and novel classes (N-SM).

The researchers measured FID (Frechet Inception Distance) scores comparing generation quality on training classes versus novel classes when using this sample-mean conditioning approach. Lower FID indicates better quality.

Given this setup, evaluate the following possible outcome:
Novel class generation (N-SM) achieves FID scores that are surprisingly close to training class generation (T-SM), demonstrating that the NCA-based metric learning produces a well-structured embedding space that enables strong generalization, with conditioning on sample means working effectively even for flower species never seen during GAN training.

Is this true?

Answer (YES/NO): YES